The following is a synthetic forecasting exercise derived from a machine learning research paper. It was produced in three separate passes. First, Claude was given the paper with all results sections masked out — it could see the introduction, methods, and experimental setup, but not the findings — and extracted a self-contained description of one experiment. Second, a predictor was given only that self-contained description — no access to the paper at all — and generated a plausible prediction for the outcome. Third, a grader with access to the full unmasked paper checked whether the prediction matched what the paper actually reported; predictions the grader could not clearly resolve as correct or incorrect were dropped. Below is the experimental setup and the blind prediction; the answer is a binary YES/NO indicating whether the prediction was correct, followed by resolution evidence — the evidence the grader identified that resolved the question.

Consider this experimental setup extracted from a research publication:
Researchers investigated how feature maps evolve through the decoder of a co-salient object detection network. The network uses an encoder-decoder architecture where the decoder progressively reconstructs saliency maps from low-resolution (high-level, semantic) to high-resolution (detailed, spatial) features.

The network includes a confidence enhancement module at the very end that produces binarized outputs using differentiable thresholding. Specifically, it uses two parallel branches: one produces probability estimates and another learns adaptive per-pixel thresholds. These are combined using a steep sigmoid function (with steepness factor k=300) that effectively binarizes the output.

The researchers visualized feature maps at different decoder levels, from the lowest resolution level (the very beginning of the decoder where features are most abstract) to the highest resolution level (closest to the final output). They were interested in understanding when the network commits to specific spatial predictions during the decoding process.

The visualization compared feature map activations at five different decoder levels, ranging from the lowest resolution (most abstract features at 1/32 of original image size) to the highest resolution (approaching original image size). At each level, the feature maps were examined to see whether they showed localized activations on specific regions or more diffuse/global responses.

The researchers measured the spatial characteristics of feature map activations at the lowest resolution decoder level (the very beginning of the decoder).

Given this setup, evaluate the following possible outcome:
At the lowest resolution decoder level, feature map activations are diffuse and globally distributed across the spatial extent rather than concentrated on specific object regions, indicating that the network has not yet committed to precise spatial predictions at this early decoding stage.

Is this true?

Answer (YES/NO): YES